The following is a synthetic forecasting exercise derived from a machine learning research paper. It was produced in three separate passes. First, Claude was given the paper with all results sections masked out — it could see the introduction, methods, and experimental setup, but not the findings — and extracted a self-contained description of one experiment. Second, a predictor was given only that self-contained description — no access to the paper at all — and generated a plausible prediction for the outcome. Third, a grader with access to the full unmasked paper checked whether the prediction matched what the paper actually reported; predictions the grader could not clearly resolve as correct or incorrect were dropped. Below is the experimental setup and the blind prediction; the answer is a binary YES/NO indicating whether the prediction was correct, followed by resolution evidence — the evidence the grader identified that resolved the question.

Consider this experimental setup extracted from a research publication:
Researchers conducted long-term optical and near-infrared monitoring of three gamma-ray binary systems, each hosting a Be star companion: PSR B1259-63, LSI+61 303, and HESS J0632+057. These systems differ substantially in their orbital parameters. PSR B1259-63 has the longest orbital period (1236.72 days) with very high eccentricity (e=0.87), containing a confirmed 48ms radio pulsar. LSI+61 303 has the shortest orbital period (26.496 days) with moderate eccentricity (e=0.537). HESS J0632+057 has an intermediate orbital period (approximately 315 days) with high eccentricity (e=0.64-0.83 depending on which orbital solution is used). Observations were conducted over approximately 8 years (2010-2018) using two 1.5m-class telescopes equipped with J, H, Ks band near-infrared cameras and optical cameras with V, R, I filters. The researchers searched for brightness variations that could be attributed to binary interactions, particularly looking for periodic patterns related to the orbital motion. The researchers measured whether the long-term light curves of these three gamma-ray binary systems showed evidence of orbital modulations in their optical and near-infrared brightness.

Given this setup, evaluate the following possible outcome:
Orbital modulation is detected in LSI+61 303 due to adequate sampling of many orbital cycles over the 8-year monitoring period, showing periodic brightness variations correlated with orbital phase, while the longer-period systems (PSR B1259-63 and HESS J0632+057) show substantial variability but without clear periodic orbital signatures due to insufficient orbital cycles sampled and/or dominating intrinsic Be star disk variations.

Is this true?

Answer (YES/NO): NO